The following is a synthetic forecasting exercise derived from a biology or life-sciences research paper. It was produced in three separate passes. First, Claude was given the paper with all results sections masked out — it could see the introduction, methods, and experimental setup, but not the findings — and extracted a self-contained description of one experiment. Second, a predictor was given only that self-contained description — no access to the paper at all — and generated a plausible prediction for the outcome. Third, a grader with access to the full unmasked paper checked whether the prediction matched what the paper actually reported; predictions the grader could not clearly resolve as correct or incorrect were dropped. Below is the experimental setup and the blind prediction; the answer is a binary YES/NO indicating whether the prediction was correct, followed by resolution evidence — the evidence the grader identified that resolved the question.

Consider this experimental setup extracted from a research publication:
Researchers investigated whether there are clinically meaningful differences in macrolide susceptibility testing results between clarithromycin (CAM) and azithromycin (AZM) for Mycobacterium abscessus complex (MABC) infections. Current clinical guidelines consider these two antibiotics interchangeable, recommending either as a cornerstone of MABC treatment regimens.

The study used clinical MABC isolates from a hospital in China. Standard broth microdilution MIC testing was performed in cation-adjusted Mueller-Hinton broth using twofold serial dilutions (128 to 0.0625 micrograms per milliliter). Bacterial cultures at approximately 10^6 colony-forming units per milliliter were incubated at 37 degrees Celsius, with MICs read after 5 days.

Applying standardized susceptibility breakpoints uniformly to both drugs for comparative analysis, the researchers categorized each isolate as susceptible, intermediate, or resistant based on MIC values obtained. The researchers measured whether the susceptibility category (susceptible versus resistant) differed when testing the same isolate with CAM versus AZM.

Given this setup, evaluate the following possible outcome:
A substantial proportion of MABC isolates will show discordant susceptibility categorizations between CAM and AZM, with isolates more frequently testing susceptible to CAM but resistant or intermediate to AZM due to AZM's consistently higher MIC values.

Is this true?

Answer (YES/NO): YES